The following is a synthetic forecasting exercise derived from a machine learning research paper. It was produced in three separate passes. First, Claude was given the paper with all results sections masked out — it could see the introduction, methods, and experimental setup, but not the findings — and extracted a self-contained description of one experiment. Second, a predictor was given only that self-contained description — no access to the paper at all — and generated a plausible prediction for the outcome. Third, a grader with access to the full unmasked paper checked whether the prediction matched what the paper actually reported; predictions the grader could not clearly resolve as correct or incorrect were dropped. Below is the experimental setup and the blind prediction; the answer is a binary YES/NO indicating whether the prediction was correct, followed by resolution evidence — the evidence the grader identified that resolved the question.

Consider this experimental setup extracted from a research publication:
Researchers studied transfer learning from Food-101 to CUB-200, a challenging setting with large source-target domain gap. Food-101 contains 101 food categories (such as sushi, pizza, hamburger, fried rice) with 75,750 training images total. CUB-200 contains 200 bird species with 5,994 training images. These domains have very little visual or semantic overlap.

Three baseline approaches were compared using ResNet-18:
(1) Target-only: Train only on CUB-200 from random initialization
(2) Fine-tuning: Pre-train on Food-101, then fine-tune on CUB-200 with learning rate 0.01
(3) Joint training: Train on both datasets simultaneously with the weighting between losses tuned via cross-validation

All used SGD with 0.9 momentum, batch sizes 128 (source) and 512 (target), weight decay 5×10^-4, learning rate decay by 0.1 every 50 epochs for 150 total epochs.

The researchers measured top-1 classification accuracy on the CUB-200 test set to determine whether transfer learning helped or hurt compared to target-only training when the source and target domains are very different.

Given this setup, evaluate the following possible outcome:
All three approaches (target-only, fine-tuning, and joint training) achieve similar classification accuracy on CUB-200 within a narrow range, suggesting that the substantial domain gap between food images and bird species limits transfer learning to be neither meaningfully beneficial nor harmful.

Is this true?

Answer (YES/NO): NO